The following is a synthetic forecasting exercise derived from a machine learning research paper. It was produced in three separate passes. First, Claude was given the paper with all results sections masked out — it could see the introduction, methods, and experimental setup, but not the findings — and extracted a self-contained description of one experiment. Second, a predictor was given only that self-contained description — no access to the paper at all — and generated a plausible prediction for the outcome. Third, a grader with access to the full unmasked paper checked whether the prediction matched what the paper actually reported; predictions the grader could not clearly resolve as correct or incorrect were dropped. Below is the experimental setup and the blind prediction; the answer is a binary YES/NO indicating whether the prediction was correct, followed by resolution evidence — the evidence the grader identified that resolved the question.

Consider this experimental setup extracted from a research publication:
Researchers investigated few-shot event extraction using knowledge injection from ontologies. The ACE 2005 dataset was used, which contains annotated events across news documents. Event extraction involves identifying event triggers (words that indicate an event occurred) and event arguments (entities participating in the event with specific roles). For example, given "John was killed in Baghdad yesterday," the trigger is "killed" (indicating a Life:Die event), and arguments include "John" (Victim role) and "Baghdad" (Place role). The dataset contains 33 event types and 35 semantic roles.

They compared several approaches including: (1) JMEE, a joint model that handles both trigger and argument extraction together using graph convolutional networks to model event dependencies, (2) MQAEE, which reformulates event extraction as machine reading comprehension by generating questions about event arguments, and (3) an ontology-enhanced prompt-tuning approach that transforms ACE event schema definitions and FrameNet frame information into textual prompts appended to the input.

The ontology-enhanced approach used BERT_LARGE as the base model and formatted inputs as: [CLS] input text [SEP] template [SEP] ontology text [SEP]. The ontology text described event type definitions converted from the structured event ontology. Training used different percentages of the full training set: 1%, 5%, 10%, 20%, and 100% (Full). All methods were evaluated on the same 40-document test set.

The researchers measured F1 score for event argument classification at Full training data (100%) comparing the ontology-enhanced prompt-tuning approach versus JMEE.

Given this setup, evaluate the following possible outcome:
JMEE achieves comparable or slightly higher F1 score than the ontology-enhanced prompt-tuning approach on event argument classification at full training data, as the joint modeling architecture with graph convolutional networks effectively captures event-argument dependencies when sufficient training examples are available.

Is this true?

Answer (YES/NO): YES